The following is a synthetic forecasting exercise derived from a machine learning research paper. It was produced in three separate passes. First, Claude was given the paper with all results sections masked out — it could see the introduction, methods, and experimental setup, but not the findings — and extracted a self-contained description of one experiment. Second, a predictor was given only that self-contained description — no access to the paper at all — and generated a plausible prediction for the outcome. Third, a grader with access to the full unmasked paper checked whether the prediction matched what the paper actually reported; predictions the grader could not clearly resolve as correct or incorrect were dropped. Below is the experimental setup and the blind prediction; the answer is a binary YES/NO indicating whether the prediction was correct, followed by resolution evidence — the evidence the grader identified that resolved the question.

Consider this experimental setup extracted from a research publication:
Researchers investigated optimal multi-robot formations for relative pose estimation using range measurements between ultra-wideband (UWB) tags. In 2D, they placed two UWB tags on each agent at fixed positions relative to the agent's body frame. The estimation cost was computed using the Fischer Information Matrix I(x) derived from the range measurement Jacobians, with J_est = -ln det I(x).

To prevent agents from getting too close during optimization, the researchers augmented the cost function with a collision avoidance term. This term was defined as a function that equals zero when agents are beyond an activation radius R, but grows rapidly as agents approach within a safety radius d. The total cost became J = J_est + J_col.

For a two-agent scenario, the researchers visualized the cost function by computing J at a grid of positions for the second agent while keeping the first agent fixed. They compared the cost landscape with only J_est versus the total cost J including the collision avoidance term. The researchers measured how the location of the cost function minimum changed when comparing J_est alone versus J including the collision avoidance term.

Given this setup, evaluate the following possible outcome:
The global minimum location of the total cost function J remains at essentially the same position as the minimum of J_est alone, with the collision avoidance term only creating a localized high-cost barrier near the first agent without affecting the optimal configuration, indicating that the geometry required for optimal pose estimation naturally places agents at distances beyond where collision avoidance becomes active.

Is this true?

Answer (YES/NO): NO